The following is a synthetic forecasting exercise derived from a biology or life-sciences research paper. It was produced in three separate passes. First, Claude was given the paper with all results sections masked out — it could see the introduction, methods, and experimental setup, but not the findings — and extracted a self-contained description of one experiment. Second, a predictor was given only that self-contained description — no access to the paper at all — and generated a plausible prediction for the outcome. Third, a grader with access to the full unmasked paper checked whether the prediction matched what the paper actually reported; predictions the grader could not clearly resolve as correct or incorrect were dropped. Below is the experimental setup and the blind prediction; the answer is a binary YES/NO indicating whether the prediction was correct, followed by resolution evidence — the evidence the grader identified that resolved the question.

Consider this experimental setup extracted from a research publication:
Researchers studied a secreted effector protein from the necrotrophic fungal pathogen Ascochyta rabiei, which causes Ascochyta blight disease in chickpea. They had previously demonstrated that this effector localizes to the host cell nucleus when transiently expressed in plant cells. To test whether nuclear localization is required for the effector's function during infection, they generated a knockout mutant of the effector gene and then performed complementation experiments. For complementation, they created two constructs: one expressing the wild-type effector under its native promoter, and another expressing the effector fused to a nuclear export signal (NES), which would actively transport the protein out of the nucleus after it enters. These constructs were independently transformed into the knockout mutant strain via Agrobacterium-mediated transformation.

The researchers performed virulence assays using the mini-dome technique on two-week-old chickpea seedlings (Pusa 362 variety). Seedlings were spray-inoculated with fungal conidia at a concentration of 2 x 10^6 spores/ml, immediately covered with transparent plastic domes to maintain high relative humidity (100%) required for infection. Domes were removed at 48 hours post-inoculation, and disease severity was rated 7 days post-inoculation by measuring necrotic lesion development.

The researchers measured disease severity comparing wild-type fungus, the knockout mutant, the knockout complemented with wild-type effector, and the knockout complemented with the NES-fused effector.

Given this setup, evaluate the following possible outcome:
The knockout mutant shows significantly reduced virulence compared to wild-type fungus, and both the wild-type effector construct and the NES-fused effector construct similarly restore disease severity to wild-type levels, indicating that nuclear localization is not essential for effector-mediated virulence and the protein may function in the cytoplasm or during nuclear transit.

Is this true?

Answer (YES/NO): NO